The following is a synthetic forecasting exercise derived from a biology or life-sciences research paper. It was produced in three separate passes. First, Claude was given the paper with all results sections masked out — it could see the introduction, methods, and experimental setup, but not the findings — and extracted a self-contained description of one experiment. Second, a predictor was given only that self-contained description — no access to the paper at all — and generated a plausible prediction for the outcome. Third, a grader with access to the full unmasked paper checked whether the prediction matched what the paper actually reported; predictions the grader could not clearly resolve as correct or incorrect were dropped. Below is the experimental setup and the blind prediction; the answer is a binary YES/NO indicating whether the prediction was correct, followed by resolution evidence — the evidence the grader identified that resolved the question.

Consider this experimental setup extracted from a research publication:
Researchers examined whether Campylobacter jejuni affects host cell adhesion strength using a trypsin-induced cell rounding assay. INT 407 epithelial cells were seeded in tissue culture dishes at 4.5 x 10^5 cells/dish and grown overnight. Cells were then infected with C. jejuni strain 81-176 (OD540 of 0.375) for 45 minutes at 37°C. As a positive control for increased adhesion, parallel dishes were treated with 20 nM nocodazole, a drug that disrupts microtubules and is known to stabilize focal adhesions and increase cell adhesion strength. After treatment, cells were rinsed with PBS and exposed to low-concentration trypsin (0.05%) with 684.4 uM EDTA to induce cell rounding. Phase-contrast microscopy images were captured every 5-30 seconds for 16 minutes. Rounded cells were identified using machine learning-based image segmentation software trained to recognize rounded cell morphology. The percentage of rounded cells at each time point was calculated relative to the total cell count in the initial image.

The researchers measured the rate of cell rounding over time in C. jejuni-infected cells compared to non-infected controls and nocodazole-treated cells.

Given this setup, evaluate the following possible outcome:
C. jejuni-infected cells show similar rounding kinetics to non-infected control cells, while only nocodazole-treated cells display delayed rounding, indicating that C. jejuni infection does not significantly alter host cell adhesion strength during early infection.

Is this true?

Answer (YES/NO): NO